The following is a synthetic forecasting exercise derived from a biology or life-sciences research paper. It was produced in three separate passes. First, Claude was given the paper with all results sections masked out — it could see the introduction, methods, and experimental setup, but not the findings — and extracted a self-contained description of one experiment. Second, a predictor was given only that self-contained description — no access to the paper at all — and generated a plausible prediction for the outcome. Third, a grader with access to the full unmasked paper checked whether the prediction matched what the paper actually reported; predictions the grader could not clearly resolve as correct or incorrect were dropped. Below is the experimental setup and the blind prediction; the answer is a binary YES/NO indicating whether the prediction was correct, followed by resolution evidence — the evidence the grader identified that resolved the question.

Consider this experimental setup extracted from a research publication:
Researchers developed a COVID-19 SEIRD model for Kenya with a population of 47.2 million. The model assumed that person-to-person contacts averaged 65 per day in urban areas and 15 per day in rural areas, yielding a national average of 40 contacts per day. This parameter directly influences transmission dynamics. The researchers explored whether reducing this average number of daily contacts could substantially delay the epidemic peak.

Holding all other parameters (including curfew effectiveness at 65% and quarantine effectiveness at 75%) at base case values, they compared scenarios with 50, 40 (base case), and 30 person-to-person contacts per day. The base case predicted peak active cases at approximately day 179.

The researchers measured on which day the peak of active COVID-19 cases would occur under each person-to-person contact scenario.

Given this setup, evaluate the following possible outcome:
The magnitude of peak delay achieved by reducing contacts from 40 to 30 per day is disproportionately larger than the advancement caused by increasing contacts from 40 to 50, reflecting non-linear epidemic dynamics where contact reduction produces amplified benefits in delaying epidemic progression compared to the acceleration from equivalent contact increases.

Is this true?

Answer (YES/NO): YES